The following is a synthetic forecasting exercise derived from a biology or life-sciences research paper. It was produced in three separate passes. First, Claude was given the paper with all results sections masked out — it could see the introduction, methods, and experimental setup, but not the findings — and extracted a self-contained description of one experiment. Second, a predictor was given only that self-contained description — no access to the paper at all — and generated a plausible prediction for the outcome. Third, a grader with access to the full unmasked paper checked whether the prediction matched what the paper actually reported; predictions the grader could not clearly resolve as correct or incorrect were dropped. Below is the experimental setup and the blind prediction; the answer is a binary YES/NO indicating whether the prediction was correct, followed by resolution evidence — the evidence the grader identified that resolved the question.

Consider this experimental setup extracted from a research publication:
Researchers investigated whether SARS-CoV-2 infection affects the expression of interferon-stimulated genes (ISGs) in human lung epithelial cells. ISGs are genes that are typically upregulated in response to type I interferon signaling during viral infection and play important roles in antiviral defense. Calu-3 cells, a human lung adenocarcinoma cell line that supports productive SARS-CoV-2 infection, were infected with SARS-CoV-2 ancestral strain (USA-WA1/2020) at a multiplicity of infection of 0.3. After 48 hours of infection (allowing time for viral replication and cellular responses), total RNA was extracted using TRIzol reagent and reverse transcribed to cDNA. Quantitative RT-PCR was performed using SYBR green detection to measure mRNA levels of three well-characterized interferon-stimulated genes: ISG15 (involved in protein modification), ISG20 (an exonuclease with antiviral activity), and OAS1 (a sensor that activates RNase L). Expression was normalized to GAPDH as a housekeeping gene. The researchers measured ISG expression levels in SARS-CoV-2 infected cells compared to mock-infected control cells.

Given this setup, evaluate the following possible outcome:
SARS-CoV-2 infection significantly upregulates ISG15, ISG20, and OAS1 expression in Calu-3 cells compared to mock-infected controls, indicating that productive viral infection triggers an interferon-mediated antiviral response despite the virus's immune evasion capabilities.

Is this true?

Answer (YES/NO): YES